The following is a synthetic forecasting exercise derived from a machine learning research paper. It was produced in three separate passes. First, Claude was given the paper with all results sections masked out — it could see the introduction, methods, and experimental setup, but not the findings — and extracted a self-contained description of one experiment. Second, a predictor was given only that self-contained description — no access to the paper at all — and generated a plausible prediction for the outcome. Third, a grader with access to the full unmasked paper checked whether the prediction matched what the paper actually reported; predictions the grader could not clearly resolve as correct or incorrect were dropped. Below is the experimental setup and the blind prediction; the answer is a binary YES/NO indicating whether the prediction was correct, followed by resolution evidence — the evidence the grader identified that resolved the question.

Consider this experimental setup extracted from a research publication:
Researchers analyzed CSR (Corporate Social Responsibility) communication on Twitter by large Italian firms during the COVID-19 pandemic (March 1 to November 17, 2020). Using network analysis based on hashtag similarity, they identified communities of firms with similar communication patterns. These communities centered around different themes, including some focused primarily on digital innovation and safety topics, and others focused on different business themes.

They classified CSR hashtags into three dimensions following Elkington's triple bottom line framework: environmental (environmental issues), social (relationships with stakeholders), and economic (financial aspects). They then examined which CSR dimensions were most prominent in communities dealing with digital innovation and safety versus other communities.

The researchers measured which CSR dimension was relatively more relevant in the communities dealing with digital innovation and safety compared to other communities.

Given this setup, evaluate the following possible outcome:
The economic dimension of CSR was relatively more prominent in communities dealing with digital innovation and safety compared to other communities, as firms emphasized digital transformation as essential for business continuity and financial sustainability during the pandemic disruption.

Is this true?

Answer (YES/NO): NO